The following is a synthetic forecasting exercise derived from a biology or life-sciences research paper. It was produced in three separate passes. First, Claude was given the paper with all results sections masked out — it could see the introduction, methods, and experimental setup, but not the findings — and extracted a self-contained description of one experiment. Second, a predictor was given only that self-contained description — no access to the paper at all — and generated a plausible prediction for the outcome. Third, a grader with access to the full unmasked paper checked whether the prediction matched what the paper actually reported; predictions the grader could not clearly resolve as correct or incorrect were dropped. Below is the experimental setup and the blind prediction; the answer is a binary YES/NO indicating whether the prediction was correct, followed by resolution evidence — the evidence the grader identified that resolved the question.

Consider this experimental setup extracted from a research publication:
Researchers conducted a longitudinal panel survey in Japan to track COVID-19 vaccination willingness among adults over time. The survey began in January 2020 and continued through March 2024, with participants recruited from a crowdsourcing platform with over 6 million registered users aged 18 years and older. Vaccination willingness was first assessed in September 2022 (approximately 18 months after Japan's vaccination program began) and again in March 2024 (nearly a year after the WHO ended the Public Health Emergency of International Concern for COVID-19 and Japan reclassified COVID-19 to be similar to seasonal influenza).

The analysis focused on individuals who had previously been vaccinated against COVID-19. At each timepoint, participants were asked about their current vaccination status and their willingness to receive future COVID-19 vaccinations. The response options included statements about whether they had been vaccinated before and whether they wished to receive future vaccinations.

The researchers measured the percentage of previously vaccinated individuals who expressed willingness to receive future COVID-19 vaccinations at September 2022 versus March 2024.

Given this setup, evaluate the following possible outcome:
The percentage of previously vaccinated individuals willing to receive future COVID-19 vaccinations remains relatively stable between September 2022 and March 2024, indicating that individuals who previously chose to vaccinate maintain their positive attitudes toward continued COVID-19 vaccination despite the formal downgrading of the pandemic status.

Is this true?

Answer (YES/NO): NO